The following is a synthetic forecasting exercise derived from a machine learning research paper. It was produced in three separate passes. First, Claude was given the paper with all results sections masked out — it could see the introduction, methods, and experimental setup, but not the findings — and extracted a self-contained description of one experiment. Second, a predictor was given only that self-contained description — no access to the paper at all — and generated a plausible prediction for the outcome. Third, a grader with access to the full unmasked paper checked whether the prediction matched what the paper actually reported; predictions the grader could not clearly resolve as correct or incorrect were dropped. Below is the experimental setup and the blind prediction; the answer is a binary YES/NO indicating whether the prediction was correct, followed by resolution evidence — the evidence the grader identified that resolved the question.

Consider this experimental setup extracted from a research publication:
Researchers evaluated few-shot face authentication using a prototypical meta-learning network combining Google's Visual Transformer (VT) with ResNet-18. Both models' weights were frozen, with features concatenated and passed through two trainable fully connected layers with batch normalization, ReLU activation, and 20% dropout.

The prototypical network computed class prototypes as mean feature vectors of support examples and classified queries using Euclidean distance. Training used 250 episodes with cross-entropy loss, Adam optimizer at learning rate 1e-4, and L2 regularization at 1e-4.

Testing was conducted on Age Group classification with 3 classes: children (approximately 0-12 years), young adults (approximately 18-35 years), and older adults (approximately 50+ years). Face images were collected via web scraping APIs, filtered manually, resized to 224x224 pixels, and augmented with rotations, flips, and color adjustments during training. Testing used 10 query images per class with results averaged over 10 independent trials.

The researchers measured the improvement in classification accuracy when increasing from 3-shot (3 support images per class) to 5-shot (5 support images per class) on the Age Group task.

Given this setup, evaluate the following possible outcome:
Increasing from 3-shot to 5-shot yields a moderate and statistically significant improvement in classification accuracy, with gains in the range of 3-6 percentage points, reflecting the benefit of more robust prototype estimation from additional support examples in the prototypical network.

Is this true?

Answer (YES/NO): YES